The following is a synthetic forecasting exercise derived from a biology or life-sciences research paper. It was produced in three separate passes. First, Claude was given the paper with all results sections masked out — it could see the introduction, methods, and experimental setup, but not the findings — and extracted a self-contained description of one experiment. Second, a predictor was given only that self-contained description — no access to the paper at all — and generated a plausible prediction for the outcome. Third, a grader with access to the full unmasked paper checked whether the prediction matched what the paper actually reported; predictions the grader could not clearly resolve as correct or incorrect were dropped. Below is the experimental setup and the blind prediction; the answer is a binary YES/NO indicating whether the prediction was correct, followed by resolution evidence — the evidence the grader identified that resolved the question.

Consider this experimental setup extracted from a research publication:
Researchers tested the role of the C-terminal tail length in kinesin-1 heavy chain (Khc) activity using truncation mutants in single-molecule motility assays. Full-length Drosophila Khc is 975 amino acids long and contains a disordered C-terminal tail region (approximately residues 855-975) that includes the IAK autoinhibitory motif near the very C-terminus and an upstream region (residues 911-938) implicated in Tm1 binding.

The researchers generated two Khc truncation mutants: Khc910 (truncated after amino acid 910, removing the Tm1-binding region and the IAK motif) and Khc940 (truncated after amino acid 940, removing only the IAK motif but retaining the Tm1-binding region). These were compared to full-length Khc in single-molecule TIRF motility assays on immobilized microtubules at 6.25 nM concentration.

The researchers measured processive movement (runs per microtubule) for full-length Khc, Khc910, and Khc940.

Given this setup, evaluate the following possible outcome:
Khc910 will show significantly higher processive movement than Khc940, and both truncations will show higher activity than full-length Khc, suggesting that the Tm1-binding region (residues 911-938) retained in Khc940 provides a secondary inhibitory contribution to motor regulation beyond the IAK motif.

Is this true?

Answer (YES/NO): NO